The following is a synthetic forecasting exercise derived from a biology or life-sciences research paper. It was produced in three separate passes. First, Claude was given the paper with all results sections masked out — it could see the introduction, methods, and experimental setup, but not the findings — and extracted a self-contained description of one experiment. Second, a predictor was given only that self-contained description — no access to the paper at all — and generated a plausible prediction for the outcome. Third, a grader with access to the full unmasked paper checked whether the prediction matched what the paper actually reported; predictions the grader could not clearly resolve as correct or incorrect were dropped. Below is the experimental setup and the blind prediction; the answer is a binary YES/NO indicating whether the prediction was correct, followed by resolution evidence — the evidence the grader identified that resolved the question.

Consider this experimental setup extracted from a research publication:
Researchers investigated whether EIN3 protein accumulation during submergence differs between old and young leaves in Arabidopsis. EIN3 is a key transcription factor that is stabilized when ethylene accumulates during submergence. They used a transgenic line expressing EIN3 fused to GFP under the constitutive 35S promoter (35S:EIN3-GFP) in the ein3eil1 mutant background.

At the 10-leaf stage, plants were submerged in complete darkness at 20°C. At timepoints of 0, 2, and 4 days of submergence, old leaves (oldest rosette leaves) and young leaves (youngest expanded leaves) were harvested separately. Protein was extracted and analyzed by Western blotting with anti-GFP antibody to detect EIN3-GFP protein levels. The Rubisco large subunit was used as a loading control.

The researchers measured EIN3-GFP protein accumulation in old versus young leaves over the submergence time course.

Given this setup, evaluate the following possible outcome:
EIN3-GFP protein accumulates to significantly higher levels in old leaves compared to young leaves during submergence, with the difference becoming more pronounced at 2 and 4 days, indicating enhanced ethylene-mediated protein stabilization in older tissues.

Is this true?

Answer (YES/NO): NO